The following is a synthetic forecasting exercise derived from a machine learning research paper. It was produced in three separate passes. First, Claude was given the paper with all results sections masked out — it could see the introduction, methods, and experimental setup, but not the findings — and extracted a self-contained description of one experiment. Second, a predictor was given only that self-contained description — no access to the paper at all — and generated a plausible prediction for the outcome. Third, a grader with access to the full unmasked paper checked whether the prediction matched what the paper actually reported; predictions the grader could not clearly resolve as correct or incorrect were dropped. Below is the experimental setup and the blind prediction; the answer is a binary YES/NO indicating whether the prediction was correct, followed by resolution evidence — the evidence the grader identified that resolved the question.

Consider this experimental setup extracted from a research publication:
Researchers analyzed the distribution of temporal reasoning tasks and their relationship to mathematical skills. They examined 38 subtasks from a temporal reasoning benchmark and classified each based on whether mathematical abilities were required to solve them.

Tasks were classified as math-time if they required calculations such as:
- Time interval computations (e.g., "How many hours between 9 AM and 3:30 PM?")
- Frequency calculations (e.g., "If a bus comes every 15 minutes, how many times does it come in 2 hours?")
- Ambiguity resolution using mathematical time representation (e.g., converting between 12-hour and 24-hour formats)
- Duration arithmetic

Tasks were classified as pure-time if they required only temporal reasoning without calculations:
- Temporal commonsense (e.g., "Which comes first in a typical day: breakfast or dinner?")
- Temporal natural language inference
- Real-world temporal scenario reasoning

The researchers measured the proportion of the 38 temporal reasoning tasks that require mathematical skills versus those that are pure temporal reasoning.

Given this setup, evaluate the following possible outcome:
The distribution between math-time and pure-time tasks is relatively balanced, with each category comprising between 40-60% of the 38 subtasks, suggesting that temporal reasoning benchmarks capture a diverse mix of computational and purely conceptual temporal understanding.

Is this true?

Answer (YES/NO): YES